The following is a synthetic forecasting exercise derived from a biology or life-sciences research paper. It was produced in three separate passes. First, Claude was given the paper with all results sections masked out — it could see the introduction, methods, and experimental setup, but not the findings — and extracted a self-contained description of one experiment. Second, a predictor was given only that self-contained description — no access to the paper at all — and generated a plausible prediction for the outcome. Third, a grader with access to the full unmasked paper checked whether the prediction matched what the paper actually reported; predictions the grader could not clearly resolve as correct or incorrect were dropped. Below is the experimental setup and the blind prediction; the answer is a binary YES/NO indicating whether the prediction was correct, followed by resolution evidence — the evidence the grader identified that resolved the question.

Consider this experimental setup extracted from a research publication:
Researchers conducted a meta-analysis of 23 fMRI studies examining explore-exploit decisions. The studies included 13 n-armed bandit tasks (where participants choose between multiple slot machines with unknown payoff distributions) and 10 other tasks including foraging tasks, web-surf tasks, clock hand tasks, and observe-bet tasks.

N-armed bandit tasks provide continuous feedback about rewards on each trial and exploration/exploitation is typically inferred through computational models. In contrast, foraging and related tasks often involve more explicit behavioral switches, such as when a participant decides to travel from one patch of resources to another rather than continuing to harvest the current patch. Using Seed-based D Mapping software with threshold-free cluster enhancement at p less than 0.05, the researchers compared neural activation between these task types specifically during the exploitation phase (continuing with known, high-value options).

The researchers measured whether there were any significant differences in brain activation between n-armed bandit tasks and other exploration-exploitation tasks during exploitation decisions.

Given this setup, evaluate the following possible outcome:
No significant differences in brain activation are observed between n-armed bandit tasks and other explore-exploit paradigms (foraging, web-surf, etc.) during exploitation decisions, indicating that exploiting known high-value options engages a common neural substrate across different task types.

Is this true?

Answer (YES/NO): NO